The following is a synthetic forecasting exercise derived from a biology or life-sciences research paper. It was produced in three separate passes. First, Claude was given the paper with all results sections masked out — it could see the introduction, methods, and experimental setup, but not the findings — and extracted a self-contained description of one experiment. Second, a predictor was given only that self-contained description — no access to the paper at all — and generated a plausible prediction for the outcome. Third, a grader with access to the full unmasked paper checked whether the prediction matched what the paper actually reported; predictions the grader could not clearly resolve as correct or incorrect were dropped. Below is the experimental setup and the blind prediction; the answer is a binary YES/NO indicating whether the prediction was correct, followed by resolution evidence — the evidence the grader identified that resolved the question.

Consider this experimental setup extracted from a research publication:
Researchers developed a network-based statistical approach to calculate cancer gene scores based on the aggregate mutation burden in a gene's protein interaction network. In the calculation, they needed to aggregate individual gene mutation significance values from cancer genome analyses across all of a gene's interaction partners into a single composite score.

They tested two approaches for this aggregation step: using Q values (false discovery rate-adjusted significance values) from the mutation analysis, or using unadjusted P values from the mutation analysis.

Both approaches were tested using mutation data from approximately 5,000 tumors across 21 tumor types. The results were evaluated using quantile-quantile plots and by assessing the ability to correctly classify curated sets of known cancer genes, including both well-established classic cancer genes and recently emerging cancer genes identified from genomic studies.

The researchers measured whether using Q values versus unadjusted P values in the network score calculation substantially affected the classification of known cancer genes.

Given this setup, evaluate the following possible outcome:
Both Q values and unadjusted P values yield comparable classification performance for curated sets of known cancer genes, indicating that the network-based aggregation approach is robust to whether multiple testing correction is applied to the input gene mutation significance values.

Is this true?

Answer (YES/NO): YES